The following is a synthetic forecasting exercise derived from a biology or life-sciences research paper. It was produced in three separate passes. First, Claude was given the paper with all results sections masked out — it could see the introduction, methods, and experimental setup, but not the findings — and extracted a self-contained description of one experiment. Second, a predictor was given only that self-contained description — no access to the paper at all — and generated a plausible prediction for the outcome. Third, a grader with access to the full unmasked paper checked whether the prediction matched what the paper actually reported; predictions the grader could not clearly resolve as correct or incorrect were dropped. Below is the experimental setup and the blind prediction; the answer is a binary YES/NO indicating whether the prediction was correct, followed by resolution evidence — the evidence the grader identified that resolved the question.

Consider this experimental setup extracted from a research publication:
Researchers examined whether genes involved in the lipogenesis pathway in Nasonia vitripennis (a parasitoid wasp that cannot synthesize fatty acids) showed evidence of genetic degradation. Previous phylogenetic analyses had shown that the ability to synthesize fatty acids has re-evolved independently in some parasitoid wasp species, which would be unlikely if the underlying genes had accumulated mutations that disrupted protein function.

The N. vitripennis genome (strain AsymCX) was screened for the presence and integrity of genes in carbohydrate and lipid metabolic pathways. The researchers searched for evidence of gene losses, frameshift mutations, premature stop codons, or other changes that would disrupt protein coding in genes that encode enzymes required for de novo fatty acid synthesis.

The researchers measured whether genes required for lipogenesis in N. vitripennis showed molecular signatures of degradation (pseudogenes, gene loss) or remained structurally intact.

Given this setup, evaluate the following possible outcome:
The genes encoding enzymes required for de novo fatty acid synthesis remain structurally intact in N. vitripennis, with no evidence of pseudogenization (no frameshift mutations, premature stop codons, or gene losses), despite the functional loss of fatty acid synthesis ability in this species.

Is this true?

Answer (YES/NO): YES